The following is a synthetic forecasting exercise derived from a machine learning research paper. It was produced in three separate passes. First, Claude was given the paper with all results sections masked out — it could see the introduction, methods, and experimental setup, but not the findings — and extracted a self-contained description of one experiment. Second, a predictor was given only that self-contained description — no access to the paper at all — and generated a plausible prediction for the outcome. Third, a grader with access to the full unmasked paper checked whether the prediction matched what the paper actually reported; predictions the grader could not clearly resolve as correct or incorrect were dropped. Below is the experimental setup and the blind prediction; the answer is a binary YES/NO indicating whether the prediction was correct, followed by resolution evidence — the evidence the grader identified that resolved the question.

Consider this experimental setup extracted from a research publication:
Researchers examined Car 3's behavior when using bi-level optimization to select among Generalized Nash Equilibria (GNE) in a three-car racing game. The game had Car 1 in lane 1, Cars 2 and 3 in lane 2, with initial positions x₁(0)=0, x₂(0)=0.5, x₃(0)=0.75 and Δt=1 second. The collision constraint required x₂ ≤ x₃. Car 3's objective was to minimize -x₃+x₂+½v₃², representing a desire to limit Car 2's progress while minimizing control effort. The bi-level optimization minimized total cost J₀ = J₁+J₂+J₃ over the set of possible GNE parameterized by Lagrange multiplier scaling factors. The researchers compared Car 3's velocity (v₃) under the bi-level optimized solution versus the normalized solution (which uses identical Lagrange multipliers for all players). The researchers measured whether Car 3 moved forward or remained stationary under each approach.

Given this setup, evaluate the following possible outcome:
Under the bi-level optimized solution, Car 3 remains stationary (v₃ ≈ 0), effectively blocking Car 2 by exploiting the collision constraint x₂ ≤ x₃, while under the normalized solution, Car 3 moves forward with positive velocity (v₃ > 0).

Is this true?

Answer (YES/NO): YES